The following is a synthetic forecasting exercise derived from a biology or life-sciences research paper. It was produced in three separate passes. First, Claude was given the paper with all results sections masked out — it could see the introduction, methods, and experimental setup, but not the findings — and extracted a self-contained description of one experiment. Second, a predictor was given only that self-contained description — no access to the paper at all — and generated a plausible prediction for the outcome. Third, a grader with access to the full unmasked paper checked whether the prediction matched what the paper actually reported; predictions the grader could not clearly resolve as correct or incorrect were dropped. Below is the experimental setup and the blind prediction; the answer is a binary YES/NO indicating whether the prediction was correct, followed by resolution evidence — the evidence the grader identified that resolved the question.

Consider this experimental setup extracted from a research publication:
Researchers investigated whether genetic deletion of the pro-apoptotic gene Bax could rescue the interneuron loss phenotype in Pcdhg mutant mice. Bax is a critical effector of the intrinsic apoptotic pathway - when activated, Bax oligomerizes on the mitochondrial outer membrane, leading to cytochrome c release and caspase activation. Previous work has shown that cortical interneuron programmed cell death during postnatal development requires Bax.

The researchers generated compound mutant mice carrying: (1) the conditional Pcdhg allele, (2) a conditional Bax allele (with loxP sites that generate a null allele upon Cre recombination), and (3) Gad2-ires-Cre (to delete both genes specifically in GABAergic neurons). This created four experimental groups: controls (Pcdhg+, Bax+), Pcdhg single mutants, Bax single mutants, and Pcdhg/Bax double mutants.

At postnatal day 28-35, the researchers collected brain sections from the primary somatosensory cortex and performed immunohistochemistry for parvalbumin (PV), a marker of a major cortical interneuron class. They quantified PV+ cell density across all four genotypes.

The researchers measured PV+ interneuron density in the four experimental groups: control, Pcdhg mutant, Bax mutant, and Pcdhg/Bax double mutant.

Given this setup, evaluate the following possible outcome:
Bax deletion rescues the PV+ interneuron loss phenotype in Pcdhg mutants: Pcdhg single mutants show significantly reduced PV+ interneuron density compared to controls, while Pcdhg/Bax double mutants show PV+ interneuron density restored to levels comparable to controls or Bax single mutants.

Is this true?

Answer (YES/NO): YES